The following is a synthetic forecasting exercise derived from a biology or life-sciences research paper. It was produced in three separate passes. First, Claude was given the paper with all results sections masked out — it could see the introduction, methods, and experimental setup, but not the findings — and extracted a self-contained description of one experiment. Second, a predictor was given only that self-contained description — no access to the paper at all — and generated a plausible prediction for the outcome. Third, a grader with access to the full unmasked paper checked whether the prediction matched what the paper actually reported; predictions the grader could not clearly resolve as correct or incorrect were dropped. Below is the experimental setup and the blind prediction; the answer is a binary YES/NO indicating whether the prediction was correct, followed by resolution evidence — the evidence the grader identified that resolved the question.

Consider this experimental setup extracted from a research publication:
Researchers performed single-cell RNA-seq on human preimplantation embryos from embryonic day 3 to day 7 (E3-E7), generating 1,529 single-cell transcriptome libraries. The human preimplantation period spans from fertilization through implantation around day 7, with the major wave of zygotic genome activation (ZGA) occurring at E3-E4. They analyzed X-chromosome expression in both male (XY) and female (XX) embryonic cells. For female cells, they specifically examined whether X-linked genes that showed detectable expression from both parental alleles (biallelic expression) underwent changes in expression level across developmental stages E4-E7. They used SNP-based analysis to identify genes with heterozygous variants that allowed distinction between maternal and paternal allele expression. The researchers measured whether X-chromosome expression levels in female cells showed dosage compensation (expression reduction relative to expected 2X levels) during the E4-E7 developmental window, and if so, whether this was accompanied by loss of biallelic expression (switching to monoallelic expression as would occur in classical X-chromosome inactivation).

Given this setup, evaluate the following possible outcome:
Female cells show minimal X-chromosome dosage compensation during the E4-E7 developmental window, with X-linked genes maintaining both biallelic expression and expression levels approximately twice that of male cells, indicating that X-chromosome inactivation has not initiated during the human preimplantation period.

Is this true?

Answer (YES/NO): NO